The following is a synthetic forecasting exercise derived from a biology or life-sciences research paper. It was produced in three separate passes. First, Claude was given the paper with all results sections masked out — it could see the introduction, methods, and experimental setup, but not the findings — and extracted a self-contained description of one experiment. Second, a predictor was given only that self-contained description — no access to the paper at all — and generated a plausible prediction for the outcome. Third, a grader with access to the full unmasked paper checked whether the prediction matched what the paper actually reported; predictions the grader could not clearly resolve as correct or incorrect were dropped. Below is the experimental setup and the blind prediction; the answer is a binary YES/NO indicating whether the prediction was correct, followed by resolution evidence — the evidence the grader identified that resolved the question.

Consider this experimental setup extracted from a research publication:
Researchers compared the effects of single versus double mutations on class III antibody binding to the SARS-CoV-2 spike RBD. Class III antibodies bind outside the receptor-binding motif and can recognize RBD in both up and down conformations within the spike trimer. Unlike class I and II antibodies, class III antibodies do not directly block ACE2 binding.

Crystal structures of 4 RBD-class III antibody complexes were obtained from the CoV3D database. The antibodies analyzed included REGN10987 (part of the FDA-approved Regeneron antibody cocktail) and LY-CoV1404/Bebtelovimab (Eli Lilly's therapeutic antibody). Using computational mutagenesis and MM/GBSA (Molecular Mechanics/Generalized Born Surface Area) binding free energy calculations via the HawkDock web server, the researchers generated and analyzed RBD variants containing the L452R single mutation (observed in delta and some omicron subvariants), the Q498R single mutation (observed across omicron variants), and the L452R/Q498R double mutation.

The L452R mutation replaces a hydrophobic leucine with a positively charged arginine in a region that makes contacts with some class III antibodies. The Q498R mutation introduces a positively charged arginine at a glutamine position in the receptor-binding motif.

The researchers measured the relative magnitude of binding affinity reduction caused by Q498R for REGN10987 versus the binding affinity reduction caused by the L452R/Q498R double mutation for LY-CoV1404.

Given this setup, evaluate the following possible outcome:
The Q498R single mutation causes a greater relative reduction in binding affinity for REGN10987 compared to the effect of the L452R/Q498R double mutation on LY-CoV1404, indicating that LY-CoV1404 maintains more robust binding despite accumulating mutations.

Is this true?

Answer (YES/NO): YES